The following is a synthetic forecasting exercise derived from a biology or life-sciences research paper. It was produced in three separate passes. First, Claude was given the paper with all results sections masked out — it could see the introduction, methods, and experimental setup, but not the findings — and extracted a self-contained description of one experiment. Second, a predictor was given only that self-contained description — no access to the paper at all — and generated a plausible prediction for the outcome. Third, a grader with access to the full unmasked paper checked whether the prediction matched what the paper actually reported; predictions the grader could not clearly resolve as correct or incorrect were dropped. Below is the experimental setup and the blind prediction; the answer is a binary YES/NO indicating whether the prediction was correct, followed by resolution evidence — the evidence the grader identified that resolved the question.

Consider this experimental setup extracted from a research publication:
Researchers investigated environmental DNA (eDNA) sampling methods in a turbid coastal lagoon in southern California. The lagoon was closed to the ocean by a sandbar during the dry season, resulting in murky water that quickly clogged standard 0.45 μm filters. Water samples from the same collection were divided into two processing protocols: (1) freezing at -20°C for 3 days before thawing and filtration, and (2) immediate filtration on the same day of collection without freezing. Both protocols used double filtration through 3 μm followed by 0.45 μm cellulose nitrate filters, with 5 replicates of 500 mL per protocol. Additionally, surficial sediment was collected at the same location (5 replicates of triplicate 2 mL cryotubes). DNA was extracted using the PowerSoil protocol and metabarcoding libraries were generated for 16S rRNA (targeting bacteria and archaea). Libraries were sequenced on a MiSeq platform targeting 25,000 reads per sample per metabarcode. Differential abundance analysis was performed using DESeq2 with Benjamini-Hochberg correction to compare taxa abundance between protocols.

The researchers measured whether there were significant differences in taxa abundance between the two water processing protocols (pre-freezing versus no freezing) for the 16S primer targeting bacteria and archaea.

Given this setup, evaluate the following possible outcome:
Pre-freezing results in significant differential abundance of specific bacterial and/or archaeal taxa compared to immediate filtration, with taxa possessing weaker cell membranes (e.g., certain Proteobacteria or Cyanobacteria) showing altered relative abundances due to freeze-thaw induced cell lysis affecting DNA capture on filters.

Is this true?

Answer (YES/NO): NO